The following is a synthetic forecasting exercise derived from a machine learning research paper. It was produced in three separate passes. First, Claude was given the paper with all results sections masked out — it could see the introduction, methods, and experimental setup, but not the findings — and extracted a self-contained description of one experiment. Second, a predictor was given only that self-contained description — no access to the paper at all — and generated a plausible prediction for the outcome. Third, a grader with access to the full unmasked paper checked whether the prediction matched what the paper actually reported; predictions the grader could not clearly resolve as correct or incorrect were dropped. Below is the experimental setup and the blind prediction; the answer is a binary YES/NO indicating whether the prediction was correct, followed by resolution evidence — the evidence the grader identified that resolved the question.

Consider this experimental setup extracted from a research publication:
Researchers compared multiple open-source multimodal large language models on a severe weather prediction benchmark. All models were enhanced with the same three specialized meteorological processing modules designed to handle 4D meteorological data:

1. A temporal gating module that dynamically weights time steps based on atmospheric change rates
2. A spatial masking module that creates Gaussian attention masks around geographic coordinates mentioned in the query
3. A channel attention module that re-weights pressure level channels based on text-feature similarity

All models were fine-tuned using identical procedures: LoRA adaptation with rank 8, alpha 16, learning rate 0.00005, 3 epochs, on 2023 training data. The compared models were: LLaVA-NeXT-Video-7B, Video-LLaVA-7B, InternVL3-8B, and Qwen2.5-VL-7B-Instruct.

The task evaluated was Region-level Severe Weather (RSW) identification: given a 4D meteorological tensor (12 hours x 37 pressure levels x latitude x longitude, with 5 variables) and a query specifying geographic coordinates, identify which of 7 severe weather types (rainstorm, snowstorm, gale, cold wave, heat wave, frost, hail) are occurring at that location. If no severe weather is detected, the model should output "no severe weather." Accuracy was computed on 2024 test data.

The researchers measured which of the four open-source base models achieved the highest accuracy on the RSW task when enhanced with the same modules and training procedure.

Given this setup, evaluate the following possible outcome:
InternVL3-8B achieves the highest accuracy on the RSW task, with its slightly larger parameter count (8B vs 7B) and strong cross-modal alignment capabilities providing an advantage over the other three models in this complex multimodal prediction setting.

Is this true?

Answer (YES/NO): NO